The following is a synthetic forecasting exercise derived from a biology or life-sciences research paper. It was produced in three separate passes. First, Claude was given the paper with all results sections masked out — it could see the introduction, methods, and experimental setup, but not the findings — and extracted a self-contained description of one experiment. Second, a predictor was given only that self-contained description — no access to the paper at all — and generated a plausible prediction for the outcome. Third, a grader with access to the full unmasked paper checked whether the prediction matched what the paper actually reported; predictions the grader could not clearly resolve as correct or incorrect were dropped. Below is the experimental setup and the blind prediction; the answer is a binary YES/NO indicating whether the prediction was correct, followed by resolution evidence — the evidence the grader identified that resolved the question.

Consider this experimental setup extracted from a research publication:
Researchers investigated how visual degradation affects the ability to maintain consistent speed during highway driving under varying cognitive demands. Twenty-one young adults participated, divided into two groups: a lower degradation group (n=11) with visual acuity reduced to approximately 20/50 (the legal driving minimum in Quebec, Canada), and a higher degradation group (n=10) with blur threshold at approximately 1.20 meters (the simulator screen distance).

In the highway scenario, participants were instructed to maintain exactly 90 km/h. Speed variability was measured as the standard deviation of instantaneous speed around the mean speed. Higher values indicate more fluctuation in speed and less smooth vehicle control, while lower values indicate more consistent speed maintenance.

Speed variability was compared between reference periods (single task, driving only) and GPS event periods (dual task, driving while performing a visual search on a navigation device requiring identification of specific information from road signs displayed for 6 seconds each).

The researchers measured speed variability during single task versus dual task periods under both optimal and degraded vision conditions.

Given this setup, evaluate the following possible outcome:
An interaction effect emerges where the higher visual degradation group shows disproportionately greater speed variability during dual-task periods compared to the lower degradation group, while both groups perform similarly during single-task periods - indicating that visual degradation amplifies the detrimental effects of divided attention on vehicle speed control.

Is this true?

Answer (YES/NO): NO